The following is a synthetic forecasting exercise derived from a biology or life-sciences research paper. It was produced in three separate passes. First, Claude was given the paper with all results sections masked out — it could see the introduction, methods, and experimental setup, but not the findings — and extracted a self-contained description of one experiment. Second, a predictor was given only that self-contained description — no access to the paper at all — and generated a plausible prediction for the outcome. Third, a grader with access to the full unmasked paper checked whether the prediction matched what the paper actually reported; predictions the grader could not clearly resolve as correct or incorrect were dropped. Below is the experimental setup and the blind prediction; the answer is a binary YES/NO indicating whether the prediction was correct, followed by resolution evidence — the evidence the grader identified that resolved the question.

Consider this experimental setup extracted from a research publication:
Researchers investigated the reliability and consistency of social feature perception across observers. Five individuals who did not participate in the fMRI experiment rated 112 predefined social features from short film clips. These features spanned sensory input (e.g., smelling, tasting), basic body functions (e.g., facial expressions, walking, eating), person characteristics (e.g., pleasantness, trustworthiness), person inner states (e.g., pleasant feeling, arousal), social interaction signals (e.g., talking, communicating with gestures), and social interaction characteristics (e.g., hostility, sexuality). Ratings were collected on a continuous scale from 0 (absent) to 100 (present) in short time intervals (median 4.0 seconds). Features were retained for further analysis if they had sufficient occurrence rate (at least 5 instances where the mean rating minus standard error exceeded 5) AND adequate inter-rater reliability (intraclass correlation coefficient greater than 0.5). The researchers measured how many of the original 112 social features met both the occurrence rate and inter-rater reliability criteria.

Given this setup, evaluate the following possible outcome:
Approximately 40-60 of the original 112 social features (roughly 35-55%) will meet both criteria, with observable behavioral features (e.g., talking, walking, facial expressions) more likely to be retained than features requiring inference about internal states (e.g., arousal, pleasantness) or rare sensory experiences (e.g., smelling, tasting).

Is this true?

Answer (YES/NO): YES